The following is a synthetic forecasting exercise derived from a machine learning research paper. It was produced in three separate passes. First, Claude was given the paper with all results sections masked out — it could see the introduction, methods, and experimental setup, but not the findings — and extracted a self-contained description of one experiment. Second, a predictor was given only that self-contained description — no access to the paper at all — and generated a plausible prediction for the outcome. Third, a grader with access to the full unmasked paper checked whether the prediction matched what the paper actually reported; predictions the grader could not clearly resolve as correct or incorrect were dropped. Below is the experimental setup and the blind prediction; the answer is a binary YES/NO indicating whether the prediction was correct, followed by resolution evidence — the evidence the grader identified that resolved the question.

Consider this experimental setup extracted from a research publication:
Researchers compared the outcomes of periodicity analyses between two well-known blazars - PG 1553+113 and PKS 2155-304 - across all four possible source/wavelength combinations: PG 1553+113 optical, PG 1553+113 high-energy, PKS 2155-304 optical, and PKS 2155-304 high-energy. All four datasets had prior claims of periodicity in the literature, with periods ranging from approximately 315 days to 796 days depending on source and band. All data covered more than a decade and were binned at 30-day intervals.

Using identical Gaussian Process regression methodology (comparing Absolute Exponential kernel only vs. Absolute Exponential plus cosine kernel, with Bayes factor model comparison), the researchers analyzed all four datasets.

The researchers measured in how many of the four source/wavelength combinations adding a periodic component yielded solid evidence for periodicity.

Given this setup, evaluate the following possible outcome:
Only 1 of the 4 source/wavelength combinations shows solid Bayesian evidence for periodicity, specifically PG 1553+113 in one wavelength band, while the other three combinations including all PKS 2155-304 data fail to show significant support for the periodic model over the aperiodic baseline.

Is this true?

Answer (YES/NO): NO